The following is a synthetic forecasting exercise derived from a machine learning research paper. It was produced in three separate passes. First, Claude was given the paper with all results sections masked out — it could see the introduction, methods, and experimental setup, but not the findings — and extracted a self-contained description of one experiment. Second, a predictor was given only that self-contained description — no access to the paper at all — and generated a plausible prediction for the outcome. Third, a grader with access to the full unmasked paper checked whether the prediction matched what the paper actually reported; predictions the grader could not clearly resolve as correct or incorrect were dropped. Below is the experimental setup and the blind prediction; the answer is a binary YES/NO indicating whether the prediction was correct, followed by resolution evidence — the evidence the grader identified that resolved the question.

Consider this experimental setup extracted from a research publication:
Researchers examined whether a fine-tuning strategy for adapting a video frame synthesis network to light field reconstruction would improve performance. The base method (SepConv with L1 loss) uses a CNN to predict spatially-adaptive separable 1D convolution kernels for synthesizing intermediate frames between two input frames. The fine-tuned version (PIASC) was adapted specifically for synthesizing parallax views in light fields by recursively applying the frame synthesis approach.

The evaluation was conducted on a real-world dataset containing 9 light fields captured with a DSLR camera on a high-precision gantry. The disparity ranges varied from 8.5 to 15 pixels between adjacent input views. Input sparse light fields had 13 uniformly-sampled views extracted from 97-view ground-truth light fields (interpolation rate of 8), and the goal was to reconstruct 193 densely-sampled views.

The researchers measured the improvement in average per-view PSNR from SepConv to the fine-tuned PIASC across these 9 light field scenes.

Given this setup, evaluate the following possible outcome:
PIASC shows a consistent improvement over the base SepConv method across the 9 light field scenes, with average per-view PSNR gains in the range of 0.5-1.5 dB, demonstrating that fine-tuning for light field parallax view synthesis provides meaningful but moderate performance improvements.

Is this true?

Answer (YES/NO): NO